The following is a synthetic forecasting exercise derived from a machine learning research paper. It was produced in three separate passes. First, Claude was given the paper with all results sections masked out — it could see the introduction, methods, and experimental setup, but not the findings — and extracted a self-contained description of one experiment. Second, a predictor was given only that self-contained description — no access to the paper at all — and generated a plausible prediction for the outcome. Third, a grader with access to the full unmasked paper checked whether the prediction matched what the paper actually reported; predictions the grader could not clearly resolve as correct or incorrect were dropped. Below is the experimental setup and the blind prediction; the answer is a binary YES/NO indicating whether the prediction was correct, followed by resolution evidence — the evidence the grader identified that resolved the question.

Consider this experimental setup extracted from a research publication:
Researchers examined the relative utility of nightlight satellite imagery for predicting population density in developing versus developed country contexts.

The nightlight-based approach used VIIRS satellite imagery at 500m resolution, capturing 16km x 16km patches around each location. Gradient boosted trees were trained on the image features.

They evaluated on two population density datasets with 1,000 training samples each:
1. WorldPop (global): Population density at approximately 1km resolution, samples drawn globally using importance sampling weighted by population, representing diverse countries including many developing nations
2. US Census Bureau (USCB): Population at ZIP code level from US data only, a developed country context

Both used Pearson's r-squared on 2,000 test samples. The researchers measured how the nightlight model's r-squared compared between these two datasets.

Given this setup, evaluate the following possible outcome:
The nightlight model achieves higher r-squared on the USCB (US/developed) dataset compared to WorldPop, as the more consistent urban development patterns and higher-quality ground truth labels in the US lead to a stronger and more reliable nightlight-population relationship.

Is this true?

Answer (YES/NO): NO